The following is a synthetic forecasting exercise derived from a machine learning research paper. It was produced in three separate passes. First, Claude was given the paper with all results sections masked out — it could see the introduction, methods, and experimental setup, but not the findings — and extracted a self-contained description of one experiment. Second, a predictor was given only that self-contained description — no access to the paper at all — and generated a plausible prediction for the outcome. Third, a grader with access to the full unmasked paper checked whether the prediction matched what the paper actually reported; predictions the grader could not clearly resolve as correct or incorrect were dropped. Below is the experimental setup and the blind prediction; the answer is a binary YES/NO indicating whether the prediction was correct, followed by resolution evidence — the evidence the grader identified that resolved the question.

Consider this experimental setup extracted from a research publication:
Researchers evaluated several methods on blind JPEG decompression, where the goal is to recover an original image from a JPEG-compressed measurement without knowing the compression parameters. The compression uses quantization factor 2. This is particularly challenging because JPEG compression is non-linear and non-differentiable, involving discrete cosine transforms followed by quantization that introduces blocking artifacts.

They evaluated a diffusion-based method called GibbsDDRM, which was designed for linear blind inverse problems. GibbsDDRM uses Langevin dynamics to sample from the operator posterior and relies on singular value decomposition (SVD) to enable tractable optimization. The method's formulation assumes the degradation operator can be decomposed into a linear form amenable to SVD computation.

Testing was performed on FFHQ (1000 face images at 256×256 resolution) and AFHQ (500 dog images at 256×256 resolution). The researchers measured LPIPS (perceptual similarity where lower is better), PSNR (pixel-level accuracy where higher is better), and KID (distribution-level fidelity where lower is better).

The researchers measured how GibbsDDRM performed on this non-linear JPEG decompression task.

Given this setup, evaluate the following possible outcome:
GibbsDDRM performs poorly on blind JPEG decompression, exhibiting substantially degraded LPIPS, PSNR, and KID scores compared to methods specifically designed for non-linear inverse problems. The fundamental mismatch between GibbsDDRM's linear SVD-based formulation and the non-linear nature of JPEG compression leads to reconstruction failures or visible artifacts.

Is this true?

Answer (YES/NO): YES